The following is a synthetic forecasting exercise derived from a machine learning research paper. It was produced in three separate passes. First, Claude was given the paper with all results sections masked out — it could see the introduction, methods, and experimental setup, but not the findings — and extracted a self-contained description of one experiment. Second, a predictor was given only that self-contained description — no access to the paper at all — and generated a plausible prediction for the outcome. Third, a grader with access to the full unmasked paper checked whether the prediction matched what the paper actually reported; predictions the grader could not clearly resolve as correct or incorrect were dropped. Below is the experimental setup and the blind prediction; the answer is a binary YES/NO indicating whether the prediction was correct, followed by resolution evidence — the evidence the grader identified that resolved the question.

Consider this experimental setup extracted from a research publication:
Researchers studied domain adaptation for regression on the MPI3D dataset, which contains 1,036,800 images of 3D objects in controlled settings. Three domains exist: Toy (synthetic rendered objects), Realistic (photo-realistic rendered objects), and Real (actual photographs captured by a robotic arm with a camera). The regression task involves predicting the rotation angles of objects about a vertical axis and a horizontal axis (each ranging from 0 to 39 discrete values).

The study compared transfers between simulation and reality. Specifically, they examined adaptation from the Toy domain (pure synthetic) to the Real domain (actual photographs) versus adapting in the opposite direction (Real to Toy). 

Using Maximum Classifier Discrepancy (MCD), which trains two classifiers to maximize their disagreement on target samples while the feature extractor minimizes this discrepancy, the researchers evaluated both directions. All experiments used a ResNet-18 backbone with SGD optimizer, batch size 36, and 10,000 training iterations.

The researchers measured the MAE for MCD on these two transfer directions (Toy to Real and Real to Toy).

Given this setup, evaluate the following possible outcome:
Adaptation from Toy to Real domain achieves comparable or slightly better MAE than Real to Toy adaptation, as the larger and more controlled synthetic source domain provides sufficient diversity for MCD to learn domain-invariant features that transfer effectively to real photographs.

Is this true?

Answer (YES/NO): NO